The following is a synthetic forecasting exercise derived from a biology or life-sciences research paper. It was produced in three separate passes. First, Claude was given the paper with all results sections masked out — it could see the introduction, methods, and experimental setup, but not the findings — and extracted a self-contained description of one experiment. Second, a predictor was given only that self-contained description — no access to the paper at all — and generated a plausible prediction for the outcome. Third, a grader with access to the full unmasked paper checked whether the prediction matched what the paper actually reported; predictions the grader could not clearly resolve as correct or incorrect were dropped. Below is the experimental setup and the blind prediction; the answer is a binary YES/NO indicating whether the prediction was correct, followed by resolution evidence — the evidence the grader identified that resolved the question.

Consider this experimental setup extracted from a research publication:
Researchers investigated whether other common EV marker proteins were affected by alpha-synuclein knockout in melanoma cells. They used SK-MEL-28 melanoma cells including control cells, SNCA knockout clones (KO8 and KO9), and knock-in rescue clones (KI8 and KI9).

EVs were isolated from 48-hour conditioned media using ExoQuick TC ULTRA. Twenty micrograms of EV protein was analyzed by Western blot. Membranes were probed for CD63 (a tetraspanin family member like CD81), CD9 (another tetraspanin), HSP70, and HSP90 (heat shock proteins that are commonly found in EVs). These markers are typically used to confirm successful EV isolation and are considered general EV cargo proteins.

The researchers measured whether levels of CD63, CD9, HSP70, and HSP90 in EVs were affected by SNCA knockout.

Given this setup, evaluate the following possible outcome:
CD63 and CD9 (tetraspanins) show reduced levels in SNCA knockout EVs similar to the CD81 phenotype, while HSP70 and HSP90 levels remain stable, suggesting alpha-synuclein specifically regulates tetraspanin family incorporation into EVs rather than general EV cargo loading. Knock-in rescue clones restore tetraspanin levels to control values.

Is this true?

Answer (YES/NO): NO